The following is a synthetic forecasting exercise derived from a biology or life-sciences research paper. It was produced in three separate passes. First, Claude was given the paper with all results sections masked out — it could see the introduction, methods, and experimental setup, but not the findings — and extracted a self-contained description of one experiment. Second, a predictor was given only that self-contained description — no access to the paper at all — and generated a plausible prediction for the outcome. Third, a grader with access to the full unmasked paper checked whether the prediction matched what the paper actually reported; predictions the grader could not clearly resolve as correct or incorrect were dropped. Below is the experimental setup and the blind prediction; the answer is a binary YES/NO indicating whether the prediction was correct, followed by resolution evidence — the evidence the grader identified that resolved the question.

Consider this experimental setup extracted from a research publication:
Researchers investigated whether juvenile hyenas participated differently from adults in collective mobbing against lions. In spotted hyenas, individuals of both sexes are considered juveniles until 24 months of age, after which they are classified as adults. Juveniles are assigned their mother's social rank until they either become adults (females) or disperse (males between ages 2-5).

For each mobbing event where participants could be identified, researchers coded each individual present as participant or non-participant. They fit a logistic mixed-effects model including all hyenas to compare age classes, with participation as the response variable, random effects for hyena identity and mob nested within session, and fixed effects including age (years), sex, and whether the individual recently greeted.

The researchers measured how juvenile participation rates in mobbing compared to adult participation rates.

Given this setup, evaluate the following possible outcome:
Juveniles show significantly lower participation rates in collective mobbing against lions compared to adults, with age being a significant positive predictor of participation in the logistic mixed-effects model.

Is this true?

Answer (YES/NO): YES